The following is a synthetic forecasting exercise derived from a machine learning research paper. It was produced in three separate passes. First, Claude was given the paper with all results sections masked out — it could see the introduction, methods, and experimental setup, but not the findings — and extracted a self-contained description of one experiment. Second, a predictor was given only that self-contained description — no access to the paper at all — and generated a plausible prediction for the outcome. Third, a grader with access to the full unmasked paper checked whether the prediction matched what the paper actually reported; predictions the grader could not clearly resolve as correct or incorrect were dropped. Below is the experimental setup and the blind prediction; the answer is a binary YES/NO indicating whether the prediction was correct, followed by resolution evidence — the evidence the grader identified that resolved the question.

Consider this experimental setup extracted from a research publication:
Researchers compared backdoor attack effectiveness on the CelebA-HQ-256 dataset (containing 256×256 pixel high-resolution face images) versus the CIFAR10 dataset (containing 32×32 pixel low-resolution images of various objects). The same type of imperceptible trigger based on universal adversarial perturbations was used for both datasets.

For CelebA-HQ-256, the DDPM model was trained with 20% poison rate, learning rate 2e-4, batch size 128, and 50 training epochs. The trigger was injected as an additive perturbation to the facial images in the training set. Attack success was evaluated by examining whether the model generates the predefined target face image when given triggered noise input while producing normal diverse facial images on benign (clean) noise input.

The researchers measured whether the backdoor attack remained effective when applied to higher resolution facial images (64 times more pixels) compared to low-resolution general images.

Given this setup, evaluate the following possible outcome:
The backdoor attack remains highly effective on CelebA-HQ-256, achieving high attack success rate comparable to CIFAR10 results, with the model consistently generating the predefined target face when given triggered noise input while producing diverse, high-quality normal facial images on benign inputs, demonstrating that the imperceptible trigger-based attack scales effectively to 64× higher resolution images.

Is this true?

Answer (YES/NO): NO